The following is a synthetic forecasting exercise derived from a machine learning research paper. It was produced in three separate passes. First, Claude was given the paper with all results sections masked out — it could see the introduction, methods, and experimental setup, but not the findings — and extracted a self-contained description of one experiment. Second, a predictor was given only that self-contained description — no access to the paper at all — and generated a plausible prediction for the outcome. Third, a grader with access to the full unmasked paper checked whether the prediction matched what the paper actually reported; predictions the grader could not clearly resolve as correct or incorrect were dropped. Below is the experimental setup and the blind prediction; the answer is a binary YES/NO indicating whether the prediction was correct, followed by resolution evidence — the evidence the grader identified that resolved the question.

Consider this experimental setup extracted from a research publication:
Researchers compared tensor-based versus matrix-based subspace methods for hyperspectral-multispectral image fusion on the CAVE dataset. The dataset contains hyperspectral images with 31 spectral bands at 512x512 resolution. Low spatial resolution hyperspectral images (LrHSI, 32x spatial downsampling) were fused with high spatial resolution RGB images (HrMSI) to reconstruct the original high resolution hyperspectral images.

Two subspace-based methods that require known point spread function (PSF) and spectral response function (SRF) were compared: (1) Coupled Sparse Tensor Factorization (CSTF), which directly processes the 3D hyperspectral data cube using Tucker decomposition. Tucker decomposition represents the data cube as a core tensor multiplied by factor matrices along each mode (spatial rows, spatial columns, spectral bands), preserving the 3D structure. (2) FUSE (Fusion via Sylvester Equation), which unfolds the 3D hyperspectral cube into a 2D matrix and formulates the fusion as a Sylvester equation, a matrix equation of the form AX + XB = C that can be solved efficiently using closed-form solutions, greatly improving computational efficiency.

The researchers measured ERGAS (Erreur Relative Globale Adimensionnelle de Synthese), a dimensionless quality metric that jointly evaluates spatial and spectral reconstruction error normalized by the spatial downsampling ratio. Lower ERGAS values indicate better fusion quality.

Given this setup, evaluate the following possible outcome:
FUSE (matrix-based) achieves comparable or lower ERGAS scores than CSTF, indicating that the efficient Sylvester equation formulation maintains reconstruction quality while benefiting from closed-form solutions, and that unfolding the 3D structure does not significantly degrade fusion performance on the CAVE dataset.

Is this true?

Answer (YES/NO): YES